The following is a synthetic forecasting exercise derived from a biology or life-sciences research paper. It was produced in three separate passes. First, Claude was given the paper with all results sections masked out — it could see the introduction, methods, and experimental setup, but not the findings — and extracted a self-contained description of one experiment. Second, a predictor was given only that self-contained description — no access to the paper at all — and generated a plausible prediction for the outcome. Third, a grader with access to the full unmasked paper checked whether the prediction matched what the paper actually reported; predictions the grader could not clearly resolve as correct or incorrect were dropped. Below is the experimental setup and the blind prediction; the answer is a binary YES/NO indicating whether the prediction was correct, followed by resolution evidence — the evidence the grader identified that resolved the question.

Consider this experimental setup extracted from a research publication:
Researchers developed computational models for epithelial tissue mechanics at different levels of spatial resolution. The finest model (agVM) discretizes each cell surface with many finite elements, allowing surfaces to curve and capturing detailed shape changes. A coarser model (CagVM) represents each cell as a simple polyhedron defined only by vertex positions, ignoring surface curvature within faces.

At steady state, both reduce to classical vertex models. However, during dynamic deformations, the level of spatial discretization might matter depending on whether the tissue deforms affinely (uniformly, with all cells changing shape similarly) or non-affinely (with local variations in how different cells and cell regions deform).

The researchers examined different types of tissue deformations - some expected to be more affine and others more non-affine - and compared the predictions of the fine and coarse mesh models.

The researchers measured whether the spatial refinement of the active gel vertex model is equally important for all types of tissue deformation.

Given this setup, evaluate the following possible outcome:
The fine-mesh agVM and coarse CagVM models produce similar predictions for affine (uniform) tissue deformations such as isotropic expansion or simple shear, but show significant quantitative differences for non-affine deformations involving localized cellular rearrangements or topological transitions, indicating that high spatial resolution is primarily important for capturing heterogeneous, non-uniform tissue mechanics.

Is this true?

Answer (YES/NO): YES